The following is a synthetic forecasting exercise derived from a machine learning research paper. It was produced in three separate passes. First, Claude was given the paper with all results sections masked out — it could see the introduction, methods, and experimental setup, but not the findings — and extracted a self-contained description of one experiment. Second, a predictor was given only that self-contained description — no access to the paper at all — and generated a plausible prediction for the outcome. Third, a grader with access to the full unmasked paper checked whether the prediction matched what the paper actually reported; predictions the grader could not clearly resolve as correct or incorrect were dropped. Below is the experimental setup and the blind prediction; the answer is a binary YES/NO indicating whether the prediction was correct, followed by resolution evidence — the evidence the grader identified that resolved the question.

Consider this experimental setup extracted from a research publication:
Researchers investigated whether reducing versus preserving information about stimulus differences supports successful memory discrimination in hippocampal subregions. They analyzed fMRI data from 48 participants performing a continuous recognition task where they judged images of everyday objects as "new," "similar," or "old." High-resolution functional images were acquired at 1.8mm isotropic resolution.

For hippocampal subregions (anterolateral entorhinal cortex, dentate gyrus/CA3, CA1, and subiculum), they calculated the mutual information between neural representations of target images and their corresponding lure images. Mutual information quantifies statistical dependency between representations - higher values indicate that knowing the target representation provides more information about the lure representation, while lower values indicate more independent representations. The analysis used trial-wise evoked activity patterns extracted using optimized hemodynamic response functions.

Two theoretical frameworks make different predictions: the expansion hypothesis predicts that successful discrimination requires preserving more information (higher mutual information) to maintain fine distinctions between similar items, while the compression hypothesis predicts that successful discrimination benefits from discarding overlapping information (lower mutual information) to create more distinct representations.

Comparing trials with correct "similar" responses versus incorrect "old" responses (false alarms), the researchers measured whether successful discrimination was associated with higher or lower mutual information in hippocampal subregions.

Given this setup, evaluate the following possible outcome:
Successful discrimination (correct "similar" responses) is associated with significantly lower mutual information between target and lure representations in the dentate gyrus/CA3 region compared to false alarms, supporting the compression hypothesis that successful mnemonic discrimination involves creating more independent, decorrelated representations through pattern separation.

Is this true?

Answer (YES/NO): YES